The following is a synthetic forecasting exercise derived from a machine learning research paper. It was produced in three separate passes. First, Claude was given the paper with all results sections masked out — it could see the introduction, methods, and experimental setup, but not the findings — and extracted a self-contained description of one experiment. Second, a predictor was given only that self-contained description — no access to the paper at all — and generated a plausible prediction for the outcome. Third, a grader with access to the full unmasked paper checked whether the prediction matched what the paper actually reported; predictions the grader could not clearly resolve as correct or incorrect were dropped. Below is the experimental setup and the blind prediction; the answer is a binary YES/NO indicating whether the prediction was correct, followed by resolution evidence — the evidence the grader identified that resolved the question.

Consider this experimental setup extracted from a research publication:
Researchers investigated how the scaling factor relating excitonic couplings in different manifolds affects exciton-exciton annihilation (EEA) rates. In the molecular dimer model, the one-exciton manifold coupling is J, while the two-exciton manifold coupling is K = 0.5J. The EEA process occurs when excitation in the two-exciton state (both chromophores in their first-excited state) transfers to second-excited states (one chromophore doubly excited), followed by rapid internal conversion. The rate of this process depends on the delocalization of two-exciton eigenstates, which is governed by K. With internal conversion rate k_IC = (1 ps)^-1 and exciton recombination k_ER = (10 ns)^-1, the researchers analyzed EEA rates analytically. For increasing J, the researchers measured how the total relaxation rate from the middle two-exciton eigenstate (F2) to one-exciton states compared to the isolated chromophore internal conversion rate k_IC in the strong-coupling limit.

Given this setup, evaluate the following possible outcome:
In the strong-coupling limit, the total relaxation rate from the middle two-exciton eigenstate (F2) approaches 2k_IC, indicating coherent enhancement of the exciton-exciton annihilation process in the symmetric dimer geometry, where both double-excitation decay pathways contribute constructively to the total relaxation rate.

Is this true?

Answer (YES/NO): NO